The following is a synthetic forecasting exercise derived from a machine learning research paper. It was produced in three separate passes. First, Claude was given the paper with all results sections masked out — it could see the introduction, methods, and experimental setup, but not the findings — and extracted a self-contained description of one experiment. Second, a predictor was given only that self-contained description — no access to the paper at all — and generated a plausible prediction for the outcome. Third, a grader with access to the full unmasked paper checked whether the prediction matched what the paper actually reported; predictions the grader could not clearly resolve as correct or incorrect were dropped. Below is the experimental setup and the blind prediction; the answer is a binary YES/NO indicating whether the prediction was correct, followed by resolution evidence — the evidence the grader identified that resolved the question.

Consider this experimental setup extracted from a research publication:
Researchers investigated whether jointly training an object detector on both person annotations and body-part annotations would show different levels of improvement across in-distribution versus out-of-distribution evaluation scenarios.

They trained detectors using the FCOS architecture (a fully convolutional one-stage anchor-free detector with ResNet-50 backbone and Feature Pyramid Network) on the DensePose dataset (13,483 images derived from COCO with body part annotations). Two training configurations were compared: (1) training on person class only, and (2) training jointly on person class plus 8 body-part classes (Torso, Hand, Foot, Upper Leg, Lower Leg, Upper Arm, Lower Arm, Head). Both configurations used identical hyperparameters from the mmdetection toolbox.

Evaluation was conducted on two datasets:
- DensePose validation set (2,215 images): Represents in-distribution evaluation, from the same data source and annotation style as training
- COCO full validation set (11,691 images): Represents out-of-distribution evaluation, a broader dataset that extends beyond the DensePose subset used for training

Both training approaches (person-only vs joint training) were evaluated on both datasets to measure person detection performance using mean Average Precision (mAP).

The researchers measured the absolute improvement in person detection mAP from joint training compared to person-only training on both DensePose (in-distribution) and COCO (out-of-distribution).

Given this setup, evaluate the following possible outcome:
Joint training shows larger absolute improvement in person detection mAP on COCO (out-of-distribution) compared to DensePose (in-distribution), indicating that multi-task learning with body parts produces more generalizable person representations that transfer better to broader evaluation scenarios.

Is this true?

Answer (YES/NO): YES